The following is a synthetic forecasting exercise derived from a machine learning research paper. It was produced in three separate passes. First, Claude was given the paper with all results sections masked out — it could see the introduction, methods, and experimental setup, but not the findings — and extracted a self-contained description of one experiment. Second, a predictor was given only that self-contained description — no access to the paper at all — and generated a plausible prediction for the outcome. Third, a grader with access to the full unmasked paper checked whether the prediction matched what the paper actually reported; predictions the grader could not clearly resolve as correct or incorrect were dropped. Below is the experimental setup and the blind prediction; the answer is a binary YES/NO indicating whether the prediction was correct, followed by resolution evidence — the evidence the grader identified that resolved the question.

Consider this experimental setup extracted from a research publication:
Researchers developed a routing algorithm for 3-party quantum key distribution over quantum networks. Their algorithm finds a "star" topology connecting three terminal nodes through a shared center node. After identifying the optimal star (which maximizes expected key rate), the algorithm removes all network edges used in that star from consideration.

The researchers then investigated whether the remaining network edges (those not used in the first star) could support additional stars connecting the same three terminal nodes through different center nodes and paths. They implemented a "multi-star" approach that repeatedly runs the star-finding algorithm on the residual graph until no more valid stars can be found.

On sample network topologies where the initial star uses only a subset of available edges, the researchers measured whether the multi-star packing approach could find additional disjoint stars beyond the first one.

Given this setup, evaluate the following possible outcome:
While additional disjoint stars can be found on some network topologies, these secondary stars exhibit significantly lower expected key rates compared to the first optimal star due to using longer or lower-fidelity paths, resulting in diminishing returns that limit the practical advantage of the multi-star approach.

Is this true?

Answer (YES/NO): NO